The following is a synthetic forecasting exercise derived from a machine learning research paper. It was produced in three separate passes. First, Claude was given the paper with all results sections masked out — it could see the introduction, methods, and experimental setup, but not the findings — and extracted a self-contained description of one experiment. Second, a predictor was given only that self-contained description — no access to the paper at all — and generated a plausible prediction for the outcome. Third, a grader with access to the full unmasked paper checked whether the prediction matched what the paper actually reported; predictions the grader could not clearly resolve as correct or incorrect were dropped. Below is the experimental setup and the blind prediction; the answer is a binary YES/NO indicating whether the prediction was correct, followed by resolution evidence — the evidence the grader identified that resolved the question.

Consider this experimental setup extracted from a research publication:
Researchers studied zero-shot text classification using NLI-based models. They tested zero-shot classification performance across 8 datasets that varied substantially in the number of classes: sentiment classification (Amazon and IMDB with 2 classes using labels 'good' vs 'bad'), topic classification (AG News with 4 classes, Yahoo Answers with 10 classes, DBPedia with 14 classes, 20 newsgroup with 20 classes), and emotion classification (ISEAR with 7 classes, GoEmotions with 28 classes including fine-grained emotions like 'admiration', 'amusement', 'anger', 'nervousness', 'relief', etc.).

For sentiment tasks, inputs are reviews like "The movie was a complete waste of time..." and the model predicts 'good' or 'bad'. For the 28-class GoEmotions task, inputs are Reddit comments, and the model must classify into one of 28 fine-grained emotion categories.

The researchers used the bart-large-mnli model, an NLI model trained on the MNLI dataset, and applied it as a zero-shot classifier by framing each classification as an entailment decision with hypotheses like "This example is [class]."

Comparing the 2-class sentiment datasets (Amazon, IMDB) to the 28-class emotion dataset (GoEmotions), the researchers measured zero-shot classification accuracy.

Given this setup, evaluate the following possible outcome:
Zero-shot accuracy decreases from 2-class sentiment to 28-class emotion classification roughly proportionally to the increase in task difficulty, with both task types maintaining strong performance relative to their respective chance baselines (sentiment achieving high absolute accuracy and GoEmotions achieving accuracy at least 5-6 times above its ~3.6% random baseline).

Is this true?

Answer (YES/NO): YES